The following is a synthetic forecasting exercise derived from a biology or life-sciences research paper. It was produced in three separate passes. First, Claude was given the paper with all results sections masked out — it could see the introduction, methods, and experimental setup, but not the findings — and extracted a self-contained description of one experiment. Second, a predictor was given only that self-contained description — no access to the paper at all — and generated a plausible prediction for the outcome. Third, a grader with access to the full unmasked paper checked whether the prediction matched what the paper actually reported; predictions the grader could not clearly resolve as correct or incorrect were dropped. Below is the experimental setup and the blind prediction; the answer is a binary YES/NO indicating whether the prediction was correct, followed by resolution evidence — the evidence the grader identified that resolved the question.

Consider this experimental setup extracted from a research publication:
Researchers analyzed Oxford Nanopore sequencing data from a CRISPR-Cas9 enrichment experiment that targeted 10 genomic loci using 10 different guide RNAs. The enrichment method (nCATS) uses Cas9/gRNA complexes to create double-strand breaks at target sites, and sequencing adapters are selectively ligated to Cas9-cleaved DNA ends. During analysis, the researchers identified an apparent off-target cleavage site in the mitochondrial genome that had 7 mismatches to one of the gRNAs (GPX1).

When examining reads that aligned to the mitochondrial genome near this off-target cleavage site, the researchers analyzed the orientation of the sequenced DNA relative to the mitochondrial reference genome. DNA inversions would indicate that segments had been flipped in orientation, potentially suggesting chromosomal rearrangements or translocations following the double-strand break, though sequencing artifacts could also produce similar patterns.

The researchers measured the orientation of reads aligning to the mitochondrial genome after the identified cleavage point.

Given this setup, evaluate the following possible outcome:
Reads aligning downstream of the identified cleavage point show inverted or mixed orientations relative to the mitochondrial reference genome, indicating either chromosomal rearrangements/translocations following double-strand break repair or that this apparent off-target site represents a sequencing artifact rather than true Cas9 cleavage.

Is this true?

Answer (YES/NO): YES